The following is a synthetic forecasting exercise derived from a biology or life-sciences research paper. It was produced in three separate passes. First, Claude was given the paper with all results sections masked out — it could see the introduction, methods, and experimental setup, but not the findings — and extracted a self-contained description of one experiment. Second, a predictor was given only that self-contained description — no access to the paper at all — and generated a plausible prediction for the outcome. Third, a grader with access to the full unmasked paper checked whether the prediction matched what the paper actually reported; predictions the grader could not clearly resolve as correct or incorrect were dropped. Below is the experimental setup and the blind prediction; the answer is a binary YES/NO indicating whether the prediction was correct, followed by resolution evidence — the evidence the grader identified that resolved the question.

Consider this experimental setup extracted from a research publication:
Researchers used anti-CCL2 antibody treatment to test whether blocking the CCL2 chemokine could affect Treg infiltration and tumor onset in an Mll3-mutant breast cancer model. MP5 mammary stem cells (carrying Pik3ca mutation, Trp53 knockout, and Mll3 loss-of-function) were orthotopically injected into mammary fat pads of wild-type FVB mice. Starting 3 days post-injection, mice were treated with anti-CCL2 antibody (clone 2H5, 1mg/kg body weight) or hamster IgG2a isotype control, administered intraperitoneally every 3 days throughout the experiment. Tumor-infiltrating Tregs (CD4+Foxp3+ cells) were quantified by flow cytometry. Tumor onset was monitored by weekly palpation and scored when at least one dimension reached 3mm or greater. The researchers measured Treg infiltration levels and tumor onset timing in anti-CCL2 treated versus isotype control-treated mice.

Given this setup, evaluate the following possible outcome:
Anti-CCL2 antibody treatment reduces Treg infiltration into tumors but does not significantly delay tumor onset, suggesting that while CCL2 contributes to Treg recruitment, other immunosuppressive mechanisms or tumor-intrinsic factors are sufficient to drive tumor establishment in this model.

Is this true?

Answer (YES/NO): NO